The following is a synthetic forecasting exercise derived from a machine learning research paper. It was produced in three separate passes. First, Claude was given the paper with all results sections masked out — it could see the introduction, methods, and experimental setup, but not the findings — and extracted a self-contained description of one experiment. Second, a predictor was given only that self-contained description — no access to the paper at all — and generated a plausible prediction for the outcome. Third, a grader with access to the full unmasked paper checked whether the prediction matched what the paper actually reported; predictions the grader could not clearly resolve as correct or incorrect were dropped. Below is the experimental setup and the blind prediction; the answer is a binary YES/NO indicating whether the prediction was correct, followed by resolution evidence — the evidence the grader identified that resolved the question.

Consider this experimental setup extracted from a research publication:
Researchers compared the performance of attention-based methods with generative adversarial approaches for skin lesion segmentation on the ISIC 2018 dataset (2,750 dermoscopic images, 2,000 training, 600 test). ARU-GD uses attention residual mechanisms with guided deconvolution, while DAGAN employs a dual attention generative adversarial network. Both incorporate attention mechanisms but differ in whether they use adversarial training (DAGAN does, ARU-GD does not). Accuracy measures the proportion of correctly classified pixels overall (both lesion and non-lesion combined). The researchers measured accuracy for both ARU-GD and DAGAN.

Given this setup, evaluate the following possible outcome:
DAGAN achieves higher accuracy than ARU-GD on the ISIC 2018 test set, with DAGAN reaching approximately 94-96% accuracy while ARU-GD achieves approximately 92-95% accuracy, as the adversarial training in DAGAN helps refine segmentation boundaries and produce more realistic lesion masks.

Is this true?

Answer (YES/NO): NO